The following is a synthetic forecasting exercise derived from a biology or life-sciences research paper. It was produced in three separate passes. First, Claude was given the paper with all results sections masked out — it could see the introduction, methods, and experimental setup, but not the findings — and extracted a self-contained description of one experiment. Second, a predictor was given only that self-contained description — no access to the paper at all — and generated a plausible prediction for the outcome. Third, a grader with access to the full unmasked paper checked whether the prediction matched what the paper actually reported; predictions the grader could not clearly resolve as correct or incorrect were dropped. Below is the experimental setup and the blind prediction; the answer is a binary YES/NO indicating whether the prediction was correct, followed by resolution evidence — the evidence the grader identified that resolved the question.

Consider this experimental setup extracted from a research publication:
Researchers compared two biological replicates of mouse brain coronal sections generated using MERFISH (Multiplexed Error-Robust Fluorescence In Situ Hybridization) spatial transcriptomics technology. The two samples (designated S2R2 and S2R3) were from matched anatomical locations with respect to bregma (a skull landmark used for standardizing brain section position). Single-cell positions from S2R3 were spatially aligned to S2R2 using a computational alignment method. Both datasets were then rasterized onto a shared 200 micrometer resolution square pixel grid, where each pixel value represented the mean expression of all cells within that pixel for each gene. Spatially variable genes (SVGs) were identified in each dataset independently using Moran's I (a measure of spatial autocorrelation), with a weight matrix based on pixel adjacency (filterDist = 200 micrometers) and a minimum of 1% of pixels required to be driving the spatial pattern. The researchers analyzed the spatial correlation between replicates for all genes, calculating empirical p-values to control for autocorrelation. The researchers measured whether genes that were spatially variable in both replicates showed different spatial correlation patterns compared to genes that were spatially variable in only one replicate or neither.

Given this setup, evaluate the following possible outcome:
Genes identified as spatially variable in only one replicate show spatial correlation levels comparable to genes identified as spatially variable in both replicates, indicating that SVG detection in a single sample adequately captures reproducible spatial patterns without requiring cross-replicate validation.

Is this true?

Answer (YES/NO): NO